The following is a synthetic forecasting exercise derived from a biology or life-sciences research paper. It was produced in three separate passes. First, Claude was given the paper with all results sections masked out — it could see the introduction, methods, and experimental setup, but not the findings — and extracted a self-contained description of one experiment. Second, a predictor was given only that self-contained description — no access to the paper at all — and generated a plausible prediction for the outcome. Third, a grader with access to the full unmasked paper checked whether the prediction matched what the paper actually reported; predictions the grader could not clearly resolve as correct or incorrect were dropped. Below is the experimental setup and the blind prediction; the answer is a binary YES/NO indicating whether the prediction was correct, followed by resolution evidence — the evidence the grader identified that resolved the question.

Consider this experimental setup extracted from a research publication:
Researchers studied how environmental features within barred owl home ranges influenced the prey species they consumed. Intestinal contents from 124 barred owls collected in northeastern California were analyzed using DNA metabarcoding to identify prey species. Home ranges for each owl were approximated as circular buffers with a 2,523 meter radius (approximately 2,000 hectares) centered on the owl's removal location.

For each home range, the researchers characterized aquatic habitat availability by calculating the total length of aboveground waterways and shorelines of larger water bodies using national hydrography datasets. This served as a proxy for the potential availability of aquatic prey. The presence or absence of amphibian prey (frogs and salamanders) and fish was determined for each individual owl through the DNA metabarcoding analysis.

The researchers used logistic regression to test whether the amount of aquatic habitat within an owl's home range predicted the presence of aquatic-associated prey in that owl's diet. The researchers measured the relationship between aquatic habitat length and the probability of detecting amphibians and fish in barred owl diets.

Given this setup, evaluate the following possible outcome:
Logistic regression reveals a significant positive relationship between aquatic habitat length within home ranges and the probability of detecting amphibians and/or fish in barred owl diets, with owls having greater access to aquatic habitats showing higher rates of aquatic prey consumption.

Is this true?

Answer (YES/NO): NO